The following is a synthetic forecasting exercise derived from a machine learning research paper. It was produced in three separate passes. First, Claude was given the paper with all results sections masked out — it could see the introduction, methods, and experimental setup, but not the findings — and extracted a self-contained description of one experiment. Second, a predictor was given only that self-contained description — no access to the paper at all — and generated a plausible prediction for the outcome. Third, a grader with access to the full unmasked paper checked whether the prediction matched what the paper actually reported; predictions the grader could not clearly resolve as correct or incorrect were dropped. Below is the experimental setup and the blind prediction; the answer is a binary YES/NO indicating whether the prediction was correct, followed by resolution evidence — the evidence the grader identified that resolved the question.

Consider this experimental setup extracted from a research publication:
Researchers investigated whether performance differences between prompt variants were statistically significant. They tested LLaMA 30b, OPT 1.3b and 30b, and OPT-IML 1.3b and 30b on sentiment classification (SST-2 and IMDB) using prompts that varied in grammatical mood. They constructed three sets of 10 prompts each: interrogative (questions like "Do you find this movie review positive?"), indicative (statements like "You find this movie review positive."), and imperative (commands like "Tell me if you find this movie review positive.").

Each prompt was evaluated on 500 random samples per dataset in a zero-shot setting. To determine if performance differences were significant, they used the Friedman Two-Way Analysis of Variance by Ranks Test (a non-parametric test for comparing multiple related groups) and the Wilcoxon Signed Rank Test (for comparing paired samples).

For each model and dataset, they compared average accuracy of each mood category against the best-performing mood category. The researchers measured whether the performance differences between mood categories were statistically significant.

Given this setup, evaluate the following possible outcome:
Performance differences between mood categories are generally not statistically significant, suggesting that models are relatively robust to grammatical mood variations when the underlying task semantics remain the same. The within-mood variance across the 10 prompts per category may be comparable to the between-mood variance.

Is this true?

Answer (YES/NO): NO